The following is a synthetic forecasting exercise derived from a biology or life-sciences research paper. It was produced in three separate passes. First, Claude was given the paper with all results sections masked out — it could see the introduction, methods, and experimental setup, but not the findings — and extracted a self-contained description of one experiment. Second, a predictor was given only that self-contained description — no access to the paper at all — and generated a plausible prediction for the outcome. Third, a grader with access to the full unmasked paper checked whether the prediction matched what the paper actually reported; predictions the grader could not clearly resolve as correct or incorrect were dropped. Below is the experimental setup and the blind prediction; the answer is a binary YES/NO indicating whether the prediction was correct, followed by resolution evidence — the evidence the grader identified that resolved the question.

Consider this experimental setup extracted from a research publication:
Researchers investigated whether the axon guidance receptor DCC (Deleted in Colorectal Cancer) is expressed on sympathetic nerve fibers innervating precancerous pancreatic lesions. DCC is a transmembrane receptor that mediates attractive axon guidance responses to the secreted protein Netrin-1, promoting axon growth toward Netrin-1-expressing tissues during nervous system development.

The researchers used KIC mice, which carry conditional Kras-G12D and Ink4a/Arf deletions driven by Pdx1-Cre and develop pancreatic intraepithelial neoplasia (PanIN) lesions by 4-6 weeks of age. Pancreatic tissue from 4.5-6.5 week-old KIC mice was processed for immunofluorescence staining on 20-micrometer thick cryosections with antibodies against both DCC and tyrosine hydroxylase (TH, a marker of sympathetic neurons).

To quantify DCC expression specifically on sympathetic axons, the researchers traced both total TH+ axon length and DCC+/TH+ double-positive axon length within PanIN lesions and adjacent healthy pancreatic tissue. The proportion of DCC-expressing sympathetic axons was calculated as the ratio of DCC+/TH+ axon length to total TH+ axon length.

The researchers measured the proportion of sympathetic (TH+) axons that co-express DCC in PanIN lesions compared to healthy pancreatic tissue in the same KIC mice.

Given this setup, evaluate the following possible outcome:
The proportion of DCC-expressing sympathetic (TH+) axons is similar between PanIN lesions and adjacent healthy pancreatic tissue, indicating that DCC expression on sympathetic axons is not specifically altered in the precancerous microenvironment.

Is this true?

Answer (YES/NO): NO